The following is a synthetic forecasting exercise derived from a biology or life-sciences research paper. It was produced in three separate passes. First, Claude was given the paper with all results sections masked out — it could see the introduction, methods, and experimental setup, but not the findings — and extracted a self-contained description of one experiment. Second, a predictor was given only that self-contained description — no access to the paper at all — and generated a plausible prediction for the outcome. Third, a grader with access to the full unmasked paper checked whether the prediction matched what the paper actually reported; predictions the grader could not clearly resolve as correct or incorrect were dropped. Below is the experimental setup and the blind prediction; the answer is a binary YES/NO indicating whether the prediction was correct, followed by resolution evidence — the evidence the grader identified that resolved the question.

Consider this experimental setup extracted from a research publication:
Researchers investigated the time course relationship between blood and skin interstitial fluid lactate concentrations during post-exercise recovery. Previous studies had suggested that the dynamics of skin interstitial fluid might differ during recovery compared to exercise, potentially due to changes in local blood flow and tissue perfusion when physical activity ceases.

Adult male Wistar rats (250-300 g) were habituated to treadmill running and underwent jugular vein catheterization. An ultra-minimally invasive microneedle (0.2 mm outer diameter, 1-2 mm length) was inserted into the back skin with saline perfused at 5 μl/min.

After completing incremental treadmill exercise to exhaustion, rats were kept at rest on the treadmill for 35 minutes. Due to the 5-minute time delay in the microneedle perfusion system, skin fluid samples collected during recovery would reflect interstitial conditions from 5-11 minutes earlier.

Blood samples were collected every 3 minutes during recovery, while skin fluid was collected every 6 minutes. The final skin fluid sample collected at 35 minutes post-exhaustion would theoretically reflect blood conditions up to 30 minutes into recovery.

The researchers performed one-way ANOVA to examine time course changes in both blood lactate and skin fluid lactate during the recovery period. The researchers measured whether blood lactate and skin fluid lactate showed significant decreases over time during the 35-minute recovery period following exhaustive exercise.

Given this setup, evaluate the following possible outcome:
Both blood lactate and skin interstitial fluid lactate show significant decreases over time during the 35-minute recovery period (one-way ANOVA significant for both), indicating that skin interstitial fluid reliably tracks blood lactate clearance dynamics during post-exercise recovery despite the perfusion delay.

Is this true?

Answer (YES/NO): NO